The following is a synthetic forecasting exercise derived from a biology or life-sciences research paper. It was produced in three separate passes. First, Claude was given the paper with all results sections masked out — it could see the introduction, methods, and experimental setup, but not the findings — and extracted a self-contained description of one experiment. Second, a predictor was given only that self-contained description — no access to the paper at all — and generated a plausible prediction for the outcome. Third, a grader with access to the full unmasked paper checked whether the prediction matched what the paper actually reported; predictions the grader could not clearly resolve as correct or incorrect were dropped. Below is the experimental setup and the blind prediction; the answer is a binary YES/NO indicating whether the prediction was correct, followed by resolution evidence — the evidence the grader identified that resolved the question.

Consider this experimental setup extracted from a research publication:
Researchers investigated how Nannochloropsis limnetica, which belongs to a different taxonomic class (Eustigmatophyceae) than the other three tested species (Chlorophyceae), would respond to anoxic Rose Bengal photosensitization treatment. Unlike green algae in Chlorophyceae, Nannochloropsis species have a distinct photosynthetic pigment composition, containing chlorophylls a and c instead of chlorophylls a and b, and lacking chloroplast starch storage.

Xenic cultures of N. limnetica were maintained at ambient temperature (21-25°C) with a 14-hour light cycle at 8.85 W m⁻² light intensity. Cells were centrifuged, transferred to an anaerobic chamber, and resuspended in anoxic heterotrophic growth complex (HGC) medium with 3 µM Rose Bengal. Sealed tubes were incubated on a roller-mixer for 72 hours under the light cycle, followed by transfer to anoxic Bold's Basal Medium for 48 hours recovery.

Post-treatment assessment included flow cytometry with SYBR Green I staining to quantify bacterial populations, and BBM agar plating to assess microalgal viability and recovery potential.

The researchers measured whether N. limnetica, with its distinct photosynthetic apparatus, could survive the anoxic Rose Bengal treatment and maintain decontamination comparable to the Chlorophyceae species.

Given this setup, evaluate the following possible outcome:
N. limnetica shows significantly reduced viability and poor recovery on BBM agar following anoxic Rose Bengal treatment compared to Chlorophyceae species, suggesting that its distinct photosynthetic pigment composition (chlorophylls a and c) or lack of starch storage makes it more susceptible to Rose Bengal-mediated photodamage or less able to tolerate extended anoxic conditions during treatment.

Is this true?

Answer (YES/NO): NO